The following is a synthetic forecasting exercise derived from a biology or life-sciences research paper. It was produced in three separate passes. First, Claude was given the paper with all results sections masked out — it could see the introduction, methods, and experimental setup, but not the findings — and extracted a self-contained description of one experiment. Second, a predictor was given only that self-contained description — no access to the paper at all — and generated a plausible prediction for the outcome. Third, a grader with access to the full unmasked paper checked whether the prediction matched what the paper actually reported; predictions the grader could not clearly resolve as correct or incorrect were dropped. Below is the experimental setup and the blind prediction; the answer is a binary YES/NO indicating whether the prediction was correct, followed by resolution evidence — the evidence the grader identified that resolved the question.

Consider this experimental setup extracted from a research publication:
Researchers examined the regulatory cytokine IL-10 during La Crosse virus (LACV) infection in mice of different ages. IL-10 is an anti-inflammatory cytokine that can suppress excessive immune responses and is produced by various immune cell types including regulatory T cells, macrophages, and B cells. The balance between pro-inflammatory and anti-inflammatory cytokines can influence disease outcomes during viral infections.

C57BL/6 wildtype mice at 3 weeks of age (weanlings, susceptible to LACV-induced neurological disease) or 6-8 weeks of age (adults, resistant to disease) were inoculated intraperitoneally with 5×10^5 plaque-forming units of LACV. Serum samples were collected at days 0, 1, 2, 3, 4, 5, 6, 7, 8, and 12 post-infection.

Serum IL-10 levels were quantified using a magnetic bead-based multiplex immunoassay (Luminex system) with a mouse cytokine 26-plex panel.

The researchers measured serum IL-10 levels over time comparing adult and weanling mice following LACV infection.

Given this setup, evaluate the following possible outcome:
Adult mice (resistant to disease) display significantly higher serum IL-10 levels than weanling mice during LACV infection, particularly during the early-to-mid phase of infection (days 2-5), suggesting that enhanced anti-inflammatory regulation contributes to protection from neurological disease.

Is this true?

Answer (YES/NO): NO